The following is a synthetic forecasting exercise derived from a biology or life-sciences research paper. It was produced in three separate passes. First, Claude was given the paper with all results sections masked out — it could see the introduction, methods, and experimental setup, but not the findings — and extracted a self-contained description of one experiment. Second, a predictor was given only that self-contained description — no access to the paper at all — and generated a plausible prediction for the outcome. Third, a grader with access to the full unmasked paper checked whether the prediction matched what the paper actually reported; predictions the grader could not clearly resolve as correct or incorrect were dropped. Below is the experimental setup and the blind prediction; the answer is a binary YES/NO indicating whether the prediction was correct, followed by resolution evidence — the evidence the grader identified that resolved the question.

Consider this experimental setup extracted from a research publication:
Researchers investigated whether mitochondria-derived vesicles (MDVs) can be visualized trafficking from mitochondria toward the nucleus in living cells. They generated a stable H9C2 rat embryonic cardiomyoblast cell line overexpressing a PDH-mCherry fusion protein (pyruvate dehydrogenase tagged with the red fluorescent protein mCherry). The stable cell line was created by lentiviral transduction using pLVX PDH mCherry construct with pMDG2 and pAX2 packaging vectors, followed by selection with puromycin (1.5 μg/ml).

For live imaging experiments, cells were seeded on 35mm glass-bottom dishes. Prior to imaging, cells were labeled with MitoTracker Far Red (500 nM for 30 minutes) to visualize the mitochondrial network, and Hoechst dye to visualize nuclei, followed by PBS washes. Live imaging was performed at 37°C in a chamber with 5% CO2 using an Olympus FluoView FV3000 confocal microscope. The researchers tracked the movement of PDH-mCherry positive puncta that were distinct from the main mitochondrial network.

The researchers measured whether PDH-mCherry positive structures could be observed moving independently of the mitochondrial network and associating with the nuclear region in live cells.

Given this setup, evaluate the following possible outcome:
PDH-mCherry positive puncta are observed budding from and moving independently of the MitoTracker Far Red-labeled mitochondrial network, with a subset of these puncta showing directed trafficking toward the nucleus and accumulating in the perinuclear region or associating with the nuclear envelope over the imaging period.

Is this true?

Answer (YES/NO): YES